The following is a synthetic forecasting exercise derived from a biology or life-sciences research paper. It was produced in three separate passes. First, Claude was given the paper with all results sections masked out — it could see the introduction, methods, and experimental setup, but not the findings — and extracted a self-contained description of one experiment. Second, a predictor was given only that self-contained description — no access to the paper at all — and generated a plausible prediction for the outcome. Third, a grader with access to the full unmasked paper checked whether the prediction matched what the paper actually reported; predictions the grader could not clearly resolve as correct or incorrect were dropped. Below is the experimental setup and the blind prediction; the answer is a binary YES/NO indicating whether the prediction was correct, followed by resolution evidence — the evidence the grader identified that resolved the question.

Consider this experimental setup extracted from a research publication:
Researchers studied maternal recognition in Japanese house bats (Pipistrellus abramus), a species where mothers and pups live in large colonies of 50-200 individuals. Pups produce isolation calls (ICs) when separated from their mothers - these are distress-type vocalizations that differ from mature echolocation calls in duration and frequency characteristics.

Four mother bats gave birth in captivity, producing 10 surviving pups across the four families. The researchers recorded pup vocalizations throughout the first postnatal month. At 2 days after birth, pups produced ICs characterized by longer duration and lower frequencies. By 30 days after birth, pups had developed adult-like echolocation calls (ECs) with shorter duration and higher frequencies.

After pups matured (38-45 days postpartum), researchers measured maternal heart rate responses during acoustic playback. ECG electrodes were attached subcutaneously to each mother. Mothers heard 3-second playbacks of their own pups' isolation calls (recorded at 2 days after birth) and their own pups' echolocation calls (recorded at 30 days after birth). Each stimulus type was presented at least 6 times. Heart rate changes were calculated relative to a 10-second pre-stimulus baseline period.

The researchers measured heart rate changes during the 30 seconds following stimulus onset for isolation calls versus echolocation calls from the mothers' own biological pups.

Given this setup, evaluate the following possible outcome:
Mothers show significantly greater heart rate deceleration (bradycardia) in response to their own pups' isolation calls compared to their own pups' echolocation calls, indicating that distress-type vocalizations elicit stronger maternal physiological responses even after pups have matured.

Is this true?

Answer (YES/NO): NO